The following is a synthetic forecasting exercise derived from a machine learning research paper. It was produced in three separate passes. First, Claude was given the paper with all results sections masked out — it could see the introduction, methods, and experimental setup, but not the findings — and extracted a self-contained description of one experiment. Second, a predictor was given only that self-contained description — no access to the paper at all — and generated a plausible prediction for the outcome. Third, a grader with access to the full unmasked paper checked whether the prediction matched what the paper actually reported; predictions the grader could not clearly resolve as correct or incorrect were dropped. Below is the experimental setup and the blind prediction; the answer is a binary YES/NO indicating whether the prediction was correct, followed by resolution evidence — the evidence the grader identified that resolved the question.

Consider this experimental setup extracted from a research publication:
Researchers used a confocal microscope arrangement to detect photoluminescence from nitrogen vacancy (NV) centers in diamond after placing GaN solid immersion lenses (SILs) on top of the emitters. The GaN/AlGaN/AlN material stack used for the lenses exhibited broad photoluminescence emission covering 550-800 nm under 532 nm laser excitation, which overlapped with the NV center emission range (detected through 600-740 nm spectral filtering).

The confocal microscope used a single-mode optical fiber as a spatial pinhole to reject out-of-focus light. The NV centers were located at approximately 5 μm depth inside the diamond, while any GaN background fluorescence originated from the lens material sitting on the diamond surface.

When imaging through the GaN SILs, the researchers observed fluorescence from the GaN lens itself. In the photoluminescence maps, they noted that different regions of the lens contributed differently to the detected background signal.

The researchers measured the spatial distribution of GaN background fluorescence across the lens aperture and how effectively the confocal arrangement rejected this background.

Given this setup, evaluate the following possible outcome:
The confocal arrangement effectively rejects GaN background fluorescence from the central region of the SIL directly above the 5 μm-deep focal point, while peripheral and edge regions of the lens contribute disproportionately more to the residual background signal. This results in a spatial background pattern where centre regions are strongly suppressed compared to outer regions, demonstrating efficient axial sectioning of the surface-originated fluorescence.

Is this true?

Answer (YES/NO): YES